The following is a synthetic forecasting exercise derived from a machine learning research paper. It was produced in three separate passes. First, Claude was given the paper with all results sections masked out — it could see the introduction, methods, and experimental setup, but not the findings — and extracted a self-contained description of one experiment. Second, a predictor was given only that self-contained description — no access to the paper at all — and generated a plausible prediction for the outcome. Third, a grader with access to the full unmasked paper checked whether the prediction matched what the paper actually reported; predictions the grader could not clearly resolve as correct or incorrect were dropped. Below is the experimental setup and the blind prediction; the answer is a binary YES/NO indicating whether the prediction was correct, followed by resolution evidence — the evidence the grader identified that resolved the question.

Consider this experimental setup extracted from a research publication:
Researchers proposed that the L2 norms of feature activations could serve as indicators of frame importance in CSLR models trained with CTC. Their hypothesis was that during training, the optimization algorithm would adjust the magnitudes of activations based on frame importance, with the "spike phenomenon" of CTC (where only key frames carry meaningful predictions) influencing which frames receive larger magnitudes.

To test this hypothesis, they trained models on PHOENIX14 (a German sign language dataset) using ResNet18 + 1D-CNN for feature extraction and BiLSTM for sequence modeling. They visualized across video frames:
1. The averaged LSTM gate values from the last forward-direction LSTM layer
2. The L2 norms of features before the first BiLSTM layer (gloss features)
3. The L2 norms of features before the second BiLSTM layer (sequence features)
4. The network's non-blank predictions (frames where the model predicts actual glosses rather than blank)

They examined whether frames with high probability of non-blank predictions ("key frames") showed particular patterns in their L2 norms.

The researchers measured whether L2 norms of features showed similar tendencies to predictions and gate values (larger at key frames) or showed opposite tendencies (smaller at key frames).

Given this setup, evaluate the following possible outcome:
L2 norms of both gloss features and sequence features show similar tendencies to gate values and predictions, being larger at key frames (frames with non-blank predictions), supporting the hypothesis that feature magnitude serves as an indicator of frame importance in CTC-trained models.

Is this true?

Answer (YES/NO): YES